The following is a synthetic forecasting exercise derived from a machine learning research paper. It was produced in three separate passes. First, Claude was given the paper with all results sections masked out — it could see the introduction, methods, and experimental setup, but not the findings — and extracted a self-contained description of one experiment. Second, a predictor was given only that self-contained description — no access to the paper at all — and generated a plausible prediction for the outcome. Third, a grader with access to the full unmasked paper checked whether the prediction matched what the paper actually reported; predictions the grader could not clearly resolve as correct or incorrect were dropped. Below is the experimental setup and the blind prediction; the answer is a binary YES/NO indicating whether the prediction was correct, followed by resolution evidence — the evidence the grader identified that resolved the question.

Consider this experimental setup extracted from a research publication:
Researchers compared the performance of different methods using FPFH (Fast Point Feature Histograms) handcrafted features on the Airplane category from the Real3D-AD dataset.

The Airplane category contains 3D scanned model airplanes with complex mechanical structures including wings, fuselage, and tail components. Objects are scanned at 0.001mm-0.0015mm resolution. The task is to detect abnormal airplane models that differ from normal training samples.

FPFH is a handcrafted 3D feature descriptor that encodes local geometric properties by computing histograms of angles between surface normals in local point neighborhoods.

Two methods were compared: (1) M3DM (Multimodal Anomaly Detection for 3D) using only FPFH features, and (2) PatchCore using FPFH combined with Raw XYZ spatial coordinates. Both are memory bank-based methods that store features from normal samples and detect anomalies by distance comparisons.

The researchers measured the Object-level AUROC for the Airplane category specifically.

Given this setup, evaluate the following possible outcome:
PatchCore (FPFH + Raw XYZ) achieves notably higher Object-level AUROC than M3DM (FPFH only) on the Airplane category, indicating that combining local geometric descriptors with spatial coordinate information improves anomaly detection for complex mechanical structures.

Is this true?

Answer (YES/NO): NO